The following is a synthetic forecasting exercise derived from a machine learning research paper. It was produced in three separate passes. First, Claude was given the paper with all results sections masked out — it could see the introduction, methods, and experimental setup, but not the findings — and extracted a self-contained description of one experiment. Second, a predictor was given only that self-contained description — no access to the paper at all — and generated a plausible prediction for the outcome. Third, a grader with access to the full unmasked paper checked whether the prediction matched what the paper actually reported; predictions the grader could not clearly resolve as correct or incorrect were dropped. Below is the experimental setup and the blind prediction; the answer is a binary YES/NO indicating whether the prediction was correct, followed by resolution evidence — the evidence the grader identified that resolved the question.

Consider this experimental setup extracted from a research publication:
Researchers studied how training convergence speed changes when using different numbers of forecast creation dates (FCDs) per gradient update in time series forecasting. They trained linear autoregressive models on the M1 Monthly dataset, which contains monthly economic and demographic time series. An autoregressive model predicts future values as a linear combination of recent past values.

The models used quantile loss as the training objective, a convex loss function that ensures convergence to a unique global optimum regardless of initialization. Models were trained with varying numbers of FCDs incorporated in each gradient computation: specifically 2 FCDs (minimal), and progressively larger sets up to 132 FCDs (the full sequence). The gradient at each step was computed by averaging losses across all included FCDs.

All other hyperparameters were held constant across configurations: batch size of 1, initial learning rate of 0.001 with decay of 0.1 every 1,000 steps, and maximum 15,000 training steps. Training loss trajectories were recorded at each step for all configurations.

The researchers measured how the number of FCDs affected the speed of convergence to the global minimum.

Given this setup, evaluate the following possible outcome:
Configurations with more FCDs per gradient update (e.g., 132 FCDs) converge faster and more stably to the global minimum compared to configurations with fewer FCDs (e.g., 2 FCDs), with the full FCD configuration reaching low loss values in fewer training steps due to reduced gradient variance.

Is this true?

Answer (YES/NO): YES